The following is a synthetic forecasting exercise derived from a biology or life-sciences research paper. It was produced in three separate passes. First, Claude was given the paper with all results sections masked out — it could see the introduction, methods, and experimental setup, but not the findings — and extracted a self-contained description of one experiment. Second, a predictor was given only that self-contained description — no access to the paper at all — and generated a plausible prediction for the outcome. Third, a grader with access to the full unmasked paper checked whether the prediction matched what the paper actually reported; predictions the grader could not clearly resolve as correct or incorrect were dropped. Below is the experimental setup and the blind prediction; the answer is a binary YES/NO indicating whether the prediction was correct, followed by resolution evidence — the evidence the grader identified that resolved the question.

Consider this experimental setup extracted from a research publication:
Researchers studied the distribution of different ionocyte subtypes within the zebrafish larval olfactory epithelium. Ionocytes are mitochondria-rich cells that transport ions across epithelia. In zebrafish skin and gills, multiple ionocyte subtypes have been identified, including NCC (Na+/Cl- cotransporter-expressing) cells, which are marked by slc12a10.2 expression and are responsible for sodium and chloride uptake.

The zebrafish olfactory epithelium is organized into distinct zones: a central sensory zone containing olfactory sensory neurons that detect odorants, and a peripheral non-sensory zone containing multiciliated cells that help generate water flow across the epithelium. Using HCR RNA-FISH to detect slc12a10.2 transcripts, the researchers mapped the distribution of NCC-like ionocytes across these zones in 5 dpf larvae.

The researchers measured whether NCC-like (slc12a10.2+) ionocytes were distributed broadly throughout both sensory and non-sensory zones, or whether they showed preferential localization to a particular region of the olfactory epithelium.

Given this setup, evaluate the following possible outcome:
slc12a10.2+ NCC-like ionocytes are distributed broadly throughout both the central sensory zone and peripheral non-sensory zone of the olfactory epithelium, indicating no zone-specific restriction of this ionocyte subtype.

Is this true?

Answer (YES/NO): NO